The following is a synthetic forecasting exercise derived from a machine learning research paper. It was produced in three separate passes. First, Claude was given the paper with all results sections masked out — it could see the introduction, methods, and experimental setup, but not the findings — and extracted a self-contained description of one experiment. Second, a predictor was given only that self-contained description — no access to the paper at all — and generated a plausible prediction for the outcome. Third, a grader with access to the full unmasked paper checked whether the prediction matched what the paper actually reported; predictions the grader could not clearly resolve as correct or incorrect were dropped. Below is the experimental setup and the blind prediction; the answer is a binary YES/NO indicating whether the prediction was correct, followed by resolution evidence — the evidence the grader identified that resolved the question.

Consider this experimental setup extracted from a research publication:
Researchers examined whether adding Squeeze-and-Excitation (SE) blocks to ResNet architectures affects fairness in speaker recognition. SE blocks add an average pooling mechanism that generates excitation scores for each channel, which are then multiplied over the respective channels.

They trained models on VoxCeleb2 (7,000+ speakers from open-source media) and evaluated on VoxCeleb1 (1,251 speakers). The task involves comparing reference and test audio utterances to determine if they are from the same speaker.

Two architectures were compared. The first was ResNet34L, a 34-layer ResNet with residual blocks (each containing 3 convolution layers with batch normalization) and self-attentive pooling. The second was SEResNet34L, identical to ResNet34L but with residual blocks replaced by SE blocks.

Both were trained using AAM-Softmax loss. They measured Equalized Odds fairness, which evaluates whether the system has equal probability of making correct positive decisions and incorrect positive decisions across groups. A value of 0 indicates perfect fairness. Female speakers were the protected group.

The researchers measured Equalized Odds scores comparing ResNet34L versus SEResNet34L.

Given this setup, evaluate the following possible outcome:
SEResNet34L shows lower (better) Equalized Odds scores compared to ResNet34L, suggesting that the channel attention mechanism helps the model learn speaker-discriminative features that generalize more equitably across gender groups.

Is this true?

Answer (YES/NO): NO